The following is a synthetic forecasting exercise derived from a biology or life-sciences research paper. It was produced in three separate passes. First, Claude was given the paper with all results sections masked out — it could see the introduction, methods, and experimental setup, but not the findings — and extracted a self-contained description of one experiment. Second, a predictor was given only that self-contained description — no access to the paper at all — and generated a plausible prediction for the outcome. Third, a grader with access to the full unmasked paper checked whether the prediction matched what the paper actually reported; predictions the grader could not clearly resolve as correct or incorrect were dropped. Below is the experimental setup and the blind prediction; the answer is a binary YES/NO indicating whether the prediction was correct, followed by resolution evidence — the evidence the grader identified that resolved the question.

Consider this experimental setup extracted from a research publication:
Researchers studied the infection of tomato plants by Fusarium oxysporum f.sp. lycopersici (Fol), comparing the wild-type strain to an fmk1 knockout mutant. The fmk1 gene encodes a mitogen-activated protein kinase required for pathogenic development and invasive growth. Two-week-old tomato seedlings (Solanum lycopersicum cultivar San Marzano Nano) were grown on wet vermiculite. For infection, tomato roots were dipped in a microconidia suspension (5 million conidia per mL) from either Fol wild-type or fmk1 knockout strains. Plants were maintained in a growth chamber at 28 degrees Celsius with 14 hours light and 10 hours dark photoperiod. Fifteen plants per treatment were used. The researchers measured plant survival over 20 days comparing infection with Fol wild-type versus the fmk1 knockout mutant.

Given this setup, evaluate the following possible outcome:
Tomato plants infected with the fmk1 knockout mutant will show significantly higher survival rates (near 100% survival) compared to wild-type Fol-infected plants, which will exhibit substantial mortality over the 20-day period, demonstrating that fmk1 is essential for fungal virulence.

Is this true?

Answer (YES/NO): YES